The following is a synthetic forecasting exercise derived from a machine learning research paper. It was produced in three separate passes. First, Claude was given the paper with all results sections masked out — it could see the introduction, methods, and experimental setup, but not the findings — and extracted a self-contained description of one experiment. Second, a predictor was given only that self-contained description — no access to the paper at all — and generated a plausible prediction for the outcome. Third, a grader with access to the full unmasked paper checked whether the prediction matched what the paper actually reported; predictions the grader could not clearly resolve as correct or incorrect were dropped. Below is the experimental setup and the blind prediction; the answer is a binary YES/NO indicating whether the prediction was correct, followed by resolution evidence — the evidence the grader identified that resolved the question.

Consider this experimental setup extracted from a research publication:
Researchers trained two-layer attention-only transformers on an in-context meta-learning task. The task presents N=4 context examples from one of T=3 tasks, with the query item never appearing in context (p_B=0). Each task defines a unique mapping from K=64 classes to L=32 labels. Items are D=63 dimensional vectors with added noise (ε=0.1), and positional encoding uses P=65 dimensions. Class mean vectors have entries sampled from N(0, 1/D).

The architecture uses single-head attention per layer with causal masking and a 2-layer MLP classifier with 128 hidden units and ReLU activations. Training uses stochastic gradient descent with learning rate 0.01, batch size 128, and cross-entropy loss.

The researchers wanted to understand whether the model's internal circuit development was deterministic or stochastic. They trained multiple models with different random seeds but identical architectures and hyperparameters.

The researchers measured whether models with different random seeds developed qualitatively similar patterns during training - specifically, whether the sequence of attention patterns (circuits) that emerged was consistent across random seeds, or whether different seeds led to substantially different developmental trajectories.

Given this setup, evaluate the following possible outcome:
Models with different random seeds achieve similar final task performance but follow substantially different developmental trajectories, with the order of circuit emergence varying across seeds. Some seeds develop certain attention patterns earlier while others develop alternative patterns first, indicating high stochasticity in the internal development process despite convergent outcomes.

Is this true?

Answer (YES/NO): NO